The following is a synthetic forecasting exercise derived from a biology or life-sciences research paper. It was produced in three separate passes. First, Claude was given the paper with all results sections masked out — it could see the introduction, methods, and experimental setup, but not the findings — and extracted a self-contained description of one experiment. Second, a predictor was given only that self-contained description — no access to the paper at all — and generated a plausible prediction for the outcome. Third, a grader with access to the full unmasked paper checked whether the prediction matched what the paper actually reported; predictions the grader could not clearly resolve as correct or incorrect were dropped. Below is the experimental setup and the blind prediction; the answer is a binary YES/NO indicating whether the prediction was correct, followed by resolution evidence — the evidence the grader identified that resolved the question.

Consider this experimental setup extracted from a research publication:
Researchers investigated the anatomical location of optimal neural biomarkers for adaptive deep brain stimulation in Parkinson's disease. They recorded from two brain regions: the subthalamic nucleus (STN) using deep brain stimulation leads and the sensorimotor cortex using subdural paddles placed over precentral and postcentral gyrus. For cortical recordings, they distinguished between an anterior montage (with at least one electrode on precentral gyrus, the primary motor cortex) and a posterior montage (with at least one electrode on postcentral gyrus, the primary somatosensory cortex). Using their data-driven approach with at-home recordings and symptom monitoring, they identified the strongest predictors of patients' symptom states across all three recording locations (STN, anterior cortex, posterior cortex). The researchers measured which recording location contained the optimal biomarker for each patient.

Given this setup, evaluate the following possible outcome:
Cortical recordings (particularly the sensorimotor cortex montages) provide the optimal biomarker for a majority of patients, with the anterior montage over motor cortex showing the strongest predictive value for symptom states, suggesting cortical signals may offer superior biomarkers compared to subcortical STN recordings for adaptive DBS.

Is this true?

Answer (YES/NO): YES